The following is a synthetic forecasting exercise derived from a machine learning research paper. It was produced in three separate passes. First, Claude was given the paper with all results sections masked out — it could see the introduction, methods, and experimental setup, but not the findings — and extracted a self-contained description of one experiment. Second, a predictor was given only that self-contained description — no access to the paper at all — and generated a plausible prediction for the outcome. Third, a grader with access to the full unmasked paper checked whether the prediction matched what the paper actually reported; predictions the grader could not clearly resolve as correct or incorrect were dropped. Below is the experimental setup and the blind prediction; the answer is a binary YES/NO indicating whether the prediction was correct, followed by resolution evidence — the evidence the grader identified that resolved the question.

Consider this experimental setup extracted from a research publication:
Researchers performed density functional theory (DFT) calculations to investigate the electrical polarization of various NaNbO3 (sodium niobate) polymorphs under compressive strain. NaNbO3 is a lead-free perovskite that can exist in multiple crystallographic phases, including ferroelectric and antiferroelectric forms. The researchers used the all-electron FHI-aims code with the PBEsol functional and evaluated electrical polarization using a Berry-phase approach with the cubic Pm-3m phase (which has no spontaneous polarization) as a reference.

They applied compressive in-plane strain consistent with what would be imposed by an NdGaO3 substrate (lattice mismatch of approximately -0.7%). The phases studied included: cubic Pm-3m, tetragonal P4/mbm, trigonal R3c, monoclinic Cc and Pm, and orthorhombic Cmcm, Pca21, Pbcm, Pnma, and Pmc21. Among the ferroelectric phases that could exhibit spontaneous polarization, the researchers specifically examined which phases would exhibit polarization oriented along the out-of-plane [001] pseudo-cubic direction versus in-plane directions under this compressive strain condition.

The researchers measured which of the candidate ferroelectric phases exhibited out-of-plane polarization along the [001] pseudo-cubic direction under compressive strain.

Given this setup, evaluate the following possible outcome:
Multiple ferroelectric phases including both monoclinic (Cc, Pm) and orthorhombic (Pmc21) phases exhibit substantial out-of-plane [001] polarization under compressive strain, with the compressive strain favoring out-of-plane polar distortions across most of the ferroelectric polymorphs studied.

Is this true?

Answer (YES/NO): NO